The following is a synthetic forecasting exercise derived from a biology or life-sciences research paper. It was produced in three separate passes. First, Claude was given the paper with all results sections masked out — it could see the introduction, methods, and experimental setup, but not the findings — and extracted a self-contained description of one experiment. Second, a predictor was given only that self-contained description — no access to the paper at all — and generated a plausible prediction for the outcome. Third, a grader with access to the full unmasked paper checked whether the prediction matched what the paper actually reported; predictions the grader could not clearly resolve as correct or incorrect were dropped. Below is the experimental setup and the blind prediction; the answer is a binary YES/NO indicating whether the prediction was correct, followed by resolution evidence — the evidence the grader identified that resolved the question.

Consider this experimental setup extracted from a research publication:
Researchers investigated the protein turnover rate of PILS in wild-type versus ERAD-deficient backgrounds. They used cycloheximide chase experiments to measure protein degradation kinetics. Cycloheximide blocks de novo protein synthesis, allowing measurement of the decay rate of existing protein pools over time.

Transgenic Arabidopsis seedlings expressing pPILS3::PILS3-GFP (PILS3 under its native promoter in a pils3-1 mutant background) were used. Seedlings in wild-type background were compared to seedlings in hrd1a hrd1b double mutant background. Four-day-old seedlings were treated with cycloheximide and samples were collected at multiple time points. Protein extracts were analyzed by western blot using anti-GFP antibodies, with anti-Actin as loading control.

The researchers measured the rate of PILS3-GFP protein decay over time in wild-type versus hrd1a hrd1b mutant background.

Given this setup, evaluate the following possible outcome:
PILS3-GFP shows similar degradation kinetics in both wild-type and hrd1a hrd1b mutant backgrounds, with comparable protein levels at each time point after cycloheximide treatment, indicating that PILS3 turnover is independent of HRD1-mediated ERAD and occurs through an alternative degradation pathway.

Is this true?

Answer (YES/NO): NO